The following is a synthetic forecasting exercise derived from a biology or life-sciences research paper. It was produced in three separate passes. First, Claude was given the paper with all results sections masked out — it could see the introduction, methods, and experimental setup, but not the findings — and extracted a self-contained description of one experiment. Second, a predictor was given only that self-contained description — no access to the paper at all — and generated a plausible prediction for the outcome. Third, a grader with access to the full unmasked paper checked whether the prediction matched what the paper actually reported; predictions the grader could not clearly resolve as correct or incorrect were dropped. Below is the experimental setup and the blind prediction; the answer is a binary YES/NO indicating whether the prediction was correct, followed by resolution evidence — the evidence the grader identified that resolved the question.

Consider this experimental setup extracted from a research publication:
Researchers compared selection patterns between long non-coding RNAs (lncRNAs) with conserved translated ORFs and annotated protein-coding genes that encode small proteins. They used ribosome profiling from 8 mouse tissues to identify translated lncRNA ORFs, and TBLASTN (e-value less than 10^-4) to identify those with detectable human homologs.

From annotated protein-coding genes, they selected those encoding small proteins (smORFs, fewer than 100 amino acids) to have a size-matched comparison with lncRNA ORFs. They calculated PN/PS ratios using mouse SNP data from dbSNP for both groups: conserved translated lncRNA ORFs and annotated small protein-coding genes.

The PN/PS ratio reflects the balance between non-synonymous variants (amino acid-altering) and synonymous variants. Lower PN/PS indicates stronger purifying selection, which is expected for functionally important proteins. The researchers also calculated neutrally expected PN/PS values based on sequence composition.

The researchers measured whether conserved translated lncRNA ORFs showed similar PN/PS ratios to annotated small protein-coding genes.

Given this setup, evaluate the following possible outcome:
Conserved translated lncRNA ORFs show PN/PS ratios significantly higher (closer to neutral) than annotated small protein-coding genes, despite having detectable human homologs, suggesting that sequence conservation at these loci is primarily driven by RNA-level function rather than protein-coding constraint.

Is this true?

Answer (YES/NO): NO